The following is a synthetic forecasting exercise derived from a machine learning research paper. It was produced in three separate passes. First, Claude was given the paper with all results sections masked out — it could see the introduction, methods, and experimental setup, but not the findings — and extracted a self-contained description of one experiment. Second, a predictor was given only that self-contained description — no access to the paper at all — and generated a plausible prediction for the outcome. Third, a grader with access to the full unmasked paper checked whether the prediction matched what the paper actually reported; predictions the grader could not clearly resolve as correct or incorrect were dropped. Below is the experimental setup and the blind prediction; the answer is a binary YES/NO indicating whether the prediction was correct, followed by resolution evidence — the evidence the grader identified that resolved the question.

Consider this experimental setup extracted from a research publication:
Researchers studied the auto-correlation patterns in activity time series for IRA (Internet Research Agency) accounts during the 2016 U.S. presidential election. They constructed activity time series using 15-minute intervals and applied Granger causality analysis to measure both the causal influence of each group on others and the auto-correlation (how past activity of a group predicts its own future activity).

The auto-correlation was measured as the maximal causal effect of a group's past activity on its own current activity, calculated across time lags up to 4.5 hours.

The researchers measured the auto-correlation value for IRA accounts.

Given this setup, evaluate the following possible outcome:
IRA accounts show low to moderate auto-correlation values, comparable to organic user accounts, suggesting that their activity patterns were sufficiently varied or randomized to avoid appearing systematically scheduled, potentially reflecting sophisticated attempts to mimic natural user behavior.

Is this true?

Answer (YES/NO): NO